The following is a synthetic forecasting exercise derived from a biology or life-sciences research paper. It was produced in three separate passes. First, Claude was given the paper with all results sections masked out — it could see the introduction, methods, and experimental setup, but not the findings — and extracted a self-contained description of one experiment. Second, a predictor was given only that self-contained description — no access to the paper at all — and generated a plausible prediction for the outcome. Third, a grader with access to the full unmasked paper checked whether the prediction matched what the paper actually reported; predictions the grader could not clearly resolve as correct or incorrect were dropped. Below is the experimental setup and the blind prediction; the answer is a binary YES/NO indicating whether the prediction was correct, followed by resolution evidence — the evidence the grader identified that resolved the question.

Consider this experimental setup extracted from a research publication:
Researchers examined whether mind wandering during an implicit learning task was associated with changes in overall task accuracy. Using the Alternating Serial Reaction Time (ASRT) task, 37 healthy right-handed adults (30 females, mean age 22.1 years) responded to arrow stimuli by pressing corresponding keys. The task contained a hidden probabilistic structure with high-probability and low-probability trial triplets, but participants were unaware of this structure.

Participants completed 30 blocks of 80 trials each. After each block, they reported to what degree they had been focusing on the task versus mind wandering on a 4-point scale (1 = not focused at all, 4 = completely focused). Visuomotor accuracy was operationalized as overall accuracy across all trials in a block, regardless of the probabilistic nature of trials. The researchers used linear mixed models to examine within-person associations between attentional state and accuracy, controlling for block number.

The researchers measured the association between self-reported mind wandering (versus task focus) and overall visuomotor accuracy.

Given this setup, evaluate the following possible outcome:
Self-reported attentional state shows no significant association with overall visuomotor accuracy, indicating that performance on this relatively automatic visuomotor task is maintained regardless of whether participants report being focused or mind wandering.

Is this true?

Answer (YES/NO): NO